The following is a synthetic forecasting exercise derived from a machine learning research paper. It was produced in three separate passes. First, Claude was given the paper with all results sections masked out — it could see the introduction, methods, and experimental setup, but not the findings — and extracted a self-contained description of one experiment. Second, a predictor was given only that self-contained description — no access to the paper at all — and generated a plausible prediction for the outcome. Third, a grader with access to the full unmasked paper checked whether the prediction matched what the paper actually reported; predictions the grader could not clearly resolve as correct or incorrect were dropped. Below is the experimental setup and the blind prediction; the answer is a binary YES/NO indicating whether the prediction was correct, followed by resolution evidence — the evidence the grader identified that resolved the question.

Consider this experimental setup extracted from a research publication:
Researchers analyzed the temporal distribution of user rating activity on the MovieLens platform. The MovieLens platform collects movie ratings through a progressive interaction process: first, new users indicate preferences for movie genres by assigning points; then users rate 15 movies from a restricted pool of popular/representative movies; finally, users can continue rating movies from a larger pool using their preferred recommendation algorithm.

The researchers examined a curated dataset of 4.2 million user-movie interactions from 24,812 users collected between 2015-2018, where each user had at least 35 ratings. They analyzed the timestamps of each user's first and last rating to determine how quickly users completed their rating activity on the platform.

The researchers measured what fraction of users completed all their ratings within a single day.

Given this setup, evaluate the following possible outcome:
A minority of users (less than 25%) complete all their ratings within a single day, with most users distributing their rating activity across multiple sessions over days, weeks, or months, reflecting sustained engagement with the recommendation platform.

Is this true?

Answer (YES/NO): NO